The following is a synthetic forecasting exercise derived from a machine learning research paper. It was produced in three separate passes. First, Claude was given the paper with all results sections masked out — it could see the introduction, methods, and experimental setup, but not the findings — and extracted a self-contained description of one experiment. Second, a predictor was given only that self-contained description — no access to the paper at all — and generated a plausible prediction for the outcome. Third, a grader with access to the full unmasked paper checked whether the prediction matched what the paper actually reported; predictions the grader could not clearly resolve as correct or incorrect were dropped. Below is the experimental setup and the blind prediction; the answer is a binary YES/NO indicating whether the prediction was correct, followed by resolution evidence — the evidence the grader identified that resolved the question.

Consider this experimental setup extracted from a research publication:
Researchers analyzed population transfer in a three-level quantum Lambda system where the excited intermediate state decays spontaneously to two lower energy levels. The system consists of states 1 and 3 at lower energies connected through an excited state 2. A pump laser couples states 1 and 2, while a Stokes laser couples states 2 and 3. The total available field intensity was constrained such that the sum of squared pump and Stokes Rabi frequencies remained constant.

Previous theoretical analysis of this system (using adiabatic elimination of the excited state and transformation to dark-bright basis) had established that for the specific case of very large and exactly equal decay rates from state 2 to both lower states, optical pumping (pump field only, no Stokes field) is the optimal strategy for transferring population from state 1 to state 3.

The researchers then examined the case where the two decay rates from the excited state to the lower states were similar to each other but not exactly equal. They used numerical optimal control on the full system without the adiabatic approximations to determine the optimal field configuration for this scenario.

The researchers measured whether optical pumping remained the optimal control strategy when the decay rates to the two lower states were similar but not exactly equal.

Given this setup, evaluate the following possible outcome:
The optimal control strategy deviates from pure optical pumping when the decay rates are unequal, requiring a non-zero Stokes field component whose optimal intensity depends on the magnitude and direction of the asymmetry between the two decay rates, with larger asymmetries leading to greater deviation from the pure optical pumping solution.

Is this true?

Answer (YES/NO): NO